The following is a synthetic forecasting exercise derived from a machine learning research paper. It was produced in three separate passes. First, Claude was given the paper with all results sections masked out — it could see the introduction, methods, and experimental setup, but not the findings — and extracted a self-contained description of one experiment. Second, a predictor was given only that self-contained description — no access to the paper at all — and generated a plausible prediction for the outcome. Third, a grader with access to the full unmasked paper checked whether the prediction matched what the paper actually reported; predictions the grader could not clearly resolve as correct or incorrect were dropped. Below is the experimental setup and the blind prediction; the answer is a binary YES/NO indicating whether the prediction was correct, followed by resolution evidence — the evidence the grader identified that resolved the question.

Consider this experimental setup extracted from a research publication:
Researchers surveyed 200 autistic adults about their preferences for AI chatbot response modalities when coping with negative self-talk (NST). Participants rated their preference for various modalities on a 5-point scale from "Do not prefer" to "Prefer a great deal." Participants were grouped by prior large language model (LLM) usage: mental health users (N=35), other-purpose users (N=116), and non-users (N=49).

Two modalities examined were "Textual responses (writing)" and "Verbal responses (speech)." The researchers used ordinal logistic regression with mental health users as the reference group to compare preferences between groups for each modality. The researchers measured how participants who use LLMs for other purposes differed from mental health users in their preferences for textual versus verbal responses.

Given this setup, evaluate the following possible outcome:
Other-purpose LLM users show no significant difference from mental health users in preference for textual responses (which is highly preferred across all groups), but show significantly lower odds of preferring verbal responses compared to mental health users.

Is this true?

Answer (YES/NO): YES